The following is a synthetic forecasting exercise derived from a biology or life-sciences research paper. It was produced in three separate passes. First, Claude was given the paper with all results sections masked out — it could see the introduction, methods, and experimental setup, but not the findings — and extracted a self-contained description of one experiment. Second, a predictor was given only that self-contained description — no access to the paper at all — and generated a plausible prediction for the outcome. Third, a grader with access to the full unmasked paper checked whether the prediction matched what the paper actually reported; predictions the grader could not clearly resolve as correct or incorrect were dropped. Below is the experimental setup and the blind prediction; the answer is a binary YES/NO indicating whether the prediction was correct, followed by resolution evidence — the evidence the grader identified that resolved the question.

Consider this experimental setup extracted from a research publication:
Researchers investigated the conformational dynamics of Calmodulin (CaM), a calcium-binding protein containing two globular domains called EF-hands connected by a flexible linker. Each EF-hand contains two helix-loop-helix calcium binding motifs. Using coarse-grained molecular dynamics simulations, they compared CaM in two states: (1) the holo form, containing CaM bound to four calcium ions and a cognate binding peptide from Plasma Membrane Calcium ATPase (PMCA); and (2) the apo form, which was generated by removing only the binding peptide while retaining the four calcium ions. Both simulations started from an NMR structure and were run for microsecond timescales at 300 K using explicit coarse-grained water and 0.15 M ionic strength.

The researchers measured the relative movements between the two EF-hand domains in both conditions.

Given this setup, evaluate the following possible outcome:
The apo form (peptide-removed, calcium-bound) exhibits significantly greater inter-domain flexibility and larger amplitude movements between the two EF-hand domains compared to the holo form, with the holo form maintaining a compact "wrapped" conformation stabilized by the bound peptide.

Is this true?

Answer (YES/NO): YES